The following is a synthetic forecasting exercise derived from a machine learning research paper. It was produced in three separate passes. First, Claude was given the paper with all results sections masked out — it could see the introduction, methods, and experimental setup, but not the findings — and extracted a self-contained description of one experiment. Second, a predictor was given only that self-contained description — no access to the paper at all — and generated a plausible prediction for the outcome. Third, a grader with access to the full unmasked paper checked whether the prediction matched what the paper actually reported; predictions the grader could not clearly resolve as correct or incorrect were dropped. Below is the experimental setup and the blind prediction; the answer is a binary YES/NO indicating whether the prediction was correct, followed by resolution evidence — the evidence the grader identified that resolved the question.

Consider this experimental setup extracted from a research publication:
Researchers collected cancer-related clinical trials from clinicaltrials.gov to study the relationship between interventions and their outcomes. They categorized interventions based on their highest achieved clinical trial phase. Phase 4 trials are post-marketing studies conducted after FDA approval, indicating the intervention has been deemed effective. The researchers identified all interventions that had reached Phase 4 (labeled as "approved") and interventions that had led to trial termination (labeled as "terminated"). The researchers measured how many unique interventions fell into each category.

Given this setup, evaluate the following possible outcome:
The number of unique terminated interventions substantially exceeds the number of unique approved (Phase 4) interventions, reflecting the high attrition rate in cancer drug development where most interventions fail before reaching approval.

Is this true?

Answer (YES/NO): NO